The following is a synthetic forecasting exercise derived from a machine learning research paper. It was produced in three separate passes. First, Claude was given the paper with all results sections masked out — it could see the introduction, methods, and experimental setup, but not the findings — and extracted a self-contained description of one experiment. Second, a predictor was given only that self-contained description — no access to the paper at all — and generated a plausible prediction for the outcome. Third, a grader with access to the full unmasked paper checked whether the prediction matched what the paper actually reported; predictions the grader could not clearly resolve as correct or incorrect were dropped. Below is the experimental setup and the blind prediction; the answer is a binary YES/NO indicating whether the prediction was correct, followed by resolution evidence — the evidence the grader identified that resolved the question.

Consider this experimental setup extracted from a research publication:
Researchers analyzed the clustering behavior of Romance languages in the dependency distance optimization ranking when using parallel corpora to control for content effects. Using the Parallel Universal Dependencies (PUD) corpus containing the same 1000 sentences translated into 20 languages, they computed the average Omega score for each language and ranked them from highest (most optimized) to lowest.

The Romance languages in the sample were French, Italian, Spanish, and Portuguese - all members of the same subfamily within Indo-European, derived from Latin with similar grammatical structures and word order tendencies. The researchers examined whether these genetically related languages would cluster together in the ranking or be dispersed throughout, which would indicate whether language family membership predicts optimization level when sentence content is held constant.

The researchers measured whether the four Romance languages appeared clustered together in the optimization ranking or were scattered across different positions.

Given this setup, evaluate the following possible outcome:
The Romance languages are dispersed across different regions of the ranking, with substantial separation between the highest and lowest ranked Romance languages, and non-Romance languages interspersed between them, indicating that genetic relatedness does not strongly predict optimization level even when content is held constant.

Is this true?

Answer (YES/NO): NO